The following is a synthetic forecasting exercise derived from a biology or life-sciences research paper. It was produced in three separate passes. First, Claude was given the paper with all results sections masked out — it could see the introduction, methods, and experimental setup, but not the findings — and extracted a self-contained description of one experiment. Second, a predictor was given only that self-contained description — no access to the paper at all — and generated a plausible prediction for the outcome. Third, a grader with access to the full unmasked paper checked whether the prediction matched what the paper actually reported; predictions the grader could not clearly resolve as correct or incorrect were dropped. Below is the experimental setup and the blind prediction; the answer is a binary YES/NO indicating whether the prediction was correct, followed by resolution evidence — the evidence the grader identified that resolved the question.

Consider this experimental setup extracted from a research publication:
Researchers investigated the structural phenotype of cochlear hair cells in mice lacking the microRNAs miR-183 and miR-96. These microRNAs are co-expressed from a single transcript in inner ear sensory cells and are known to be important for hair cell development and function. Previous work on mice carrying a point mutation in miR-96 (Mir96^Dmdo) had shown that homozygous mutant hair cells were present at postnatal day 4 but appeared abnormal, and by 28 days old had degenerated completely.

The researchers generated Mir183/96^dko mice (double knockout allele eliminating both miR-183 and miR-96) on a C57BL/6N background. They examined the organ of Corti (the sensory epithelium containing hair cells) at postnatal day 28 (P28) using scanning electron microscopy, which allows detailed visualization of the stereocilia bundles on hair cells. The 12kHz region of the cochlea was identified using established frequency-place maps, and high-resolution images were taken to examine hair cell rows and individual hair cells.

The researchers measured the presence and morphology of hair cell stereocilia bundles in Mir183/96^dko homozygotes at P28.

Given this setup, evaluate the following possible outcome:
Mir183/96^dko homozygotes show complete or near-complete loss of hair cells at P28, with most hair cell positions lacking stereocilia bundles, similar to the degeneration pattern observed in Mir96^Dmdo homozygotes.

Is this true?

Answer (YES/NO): NO